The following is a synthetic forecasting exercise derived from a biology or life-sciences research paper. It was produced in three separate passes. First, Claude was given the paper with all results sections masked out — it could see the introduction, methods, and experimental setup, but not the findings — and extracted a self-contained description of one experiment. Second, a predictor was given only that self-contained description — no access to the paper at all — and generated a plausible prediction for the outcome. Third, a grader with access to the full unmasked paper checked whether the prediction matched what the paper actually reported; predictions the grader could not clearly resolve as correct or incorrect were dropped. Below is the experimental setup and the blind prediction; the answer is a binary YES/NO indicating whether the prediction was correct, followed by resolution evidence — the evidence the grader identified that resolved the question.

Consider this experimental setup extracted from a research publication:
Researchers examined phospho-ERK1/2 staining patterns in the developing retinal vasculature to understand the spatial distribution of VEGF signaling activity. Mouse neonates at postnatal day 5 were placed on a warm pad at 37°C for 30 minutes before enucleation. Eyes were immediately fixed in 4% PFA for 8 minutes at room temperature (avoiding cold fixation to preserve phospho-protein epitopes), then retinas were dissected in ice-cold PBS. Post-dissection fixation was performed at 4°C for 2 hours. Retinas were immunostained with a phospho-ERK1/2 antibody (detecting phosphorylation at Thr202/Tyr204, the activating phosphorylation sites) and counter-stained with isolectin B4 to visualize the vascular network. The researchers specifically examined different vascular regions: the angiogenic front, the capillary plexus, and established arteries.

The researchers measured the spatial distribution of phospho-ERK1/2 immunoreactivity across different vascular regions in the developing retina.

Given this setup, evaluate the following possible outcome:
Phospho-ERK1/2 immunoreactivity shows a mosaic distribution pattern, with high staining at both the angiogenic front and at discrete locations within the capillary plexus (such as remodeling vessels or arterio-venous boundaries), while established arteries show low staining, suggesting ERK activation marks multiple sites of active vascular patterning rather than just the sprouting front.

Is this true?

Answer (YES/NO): NO